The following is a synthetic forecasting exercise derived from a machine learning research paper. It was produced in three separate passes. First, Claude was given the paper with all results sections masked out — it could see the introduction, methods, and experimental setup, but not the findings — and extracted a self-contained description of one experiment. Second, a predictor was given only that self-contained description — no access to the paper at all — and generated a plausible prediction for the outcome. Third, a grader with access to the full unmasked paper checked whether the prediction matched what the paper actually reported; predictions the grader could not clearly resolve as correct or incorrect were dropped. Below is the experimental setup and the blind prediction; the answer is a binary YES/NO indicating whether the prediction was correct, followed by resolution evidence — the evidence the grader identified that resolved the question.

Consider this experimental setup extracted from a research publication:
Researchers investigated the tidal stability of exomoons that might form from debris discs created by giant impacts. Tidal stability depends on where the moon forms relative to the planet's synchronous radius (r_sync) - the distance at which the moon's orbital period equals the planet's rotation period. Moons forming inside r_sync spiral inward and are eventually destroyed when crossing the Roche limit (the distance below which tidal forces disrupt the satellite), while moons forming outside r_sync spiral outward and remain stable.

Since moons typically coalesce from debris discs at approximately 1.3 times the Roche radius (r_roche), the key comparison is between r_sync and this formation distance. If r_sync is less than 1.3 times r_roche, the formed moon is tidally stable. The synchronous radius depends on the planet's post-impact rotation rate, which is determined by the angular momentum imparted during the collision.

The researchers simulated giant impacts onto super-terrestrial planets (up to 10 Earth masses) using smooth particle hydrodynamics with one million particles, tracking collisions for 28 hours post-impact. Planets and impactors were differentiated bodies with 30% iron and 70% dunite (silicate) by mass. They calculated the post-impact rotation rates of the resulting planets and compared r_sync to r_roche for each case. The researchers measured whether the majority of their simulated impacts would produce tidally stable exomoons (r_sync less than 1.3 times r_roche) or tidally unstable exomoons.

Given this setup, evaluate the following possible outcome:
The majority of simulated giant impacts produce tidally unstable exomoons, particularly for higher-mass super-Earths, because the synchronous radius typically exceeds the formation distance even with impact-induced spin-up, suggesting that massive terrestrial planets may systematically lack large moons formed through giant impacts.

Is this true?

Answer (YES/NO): NO